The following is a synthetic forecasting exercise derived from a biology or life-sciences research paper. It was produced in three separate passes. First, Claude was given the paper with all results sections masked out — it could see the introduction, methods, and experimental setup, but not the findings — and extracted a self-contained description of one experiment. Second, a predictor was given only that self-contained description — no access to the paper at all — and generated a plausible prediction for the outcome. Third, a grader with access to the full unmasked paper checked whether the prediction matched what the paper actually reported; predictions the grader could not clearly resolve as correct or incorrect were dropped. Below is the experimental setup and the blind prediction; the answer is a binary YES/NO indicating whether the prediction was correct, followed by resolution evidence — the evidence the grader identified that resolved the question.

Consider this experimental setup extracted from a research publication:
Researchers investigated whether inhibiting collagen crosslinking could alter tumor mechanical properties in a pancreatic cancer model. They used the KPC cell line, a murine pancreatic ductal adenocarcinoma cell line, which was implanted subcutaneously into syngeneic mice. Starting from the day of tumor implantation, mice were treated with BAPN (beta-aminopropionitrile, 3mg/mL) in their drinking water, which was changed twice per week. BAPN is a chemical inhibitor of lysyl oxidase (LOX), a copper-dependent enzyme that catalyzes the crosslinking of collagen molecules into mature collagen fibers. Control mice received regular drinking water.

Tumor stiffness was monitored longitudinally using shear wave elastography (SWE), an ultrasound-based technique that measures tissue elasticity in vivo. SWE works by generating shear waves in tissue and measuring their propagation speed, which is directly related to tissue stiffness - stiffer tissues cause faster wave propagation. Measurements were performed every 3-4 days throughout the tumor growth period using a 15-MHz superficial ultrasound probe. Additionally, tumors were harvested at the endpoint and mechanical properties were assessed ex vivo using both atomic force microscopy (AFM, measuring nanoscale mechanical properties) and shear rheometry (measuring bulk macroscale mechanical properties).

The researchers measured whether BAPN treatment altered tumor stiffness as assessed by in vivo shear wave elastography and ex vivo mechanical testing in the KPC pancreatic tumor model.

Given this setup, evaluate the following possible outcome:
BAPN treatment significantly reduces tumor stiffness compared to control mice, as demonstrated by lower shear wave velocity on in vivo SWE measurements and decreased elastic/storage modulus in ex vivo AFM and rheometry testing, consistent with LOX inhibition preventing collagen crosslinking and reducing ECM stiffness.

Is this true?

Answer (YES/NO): YES